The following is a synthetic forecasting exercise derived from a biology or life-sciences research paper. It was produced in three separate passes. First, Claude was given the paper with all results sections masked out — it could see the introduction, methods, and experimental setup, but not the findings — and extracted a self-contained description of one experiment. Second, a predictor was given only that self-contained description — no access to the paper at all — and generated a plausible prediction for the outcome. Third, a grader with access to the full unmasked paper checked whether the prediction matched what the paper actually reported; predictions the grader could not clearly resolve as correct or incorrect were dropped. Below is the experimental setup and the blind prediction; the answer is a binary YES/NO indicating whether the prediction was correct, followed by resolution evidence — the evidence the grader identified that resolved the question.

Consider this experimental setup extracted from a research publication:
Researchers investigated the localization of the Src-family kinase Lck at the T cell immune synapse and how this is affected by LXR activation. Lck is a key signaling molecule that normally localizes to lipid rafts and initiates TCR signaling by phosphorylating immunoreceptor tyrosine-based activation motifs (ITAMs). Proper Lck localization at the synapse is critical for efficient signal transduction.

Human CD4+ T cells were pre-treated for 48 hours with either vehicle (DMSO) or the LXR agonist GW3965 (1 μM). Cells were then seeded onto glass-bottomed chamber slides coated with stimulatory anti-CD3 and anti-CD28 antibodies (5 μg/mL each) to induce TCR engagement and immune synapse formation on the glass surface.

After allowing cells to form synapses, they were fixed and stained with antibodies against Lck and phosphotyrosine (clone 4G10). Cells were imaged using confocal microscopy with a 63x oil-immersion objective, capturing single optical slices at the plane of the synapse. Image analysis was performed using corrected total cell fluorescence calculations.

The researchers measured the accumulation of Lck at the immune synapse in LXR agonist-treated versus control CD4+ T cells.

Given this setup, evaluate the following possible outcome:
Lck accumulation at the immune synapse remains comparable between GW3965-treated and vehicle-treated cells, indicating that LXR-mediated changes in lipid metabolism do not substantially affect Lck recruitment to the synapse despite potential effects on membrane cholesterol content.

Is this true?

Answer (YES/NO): NO